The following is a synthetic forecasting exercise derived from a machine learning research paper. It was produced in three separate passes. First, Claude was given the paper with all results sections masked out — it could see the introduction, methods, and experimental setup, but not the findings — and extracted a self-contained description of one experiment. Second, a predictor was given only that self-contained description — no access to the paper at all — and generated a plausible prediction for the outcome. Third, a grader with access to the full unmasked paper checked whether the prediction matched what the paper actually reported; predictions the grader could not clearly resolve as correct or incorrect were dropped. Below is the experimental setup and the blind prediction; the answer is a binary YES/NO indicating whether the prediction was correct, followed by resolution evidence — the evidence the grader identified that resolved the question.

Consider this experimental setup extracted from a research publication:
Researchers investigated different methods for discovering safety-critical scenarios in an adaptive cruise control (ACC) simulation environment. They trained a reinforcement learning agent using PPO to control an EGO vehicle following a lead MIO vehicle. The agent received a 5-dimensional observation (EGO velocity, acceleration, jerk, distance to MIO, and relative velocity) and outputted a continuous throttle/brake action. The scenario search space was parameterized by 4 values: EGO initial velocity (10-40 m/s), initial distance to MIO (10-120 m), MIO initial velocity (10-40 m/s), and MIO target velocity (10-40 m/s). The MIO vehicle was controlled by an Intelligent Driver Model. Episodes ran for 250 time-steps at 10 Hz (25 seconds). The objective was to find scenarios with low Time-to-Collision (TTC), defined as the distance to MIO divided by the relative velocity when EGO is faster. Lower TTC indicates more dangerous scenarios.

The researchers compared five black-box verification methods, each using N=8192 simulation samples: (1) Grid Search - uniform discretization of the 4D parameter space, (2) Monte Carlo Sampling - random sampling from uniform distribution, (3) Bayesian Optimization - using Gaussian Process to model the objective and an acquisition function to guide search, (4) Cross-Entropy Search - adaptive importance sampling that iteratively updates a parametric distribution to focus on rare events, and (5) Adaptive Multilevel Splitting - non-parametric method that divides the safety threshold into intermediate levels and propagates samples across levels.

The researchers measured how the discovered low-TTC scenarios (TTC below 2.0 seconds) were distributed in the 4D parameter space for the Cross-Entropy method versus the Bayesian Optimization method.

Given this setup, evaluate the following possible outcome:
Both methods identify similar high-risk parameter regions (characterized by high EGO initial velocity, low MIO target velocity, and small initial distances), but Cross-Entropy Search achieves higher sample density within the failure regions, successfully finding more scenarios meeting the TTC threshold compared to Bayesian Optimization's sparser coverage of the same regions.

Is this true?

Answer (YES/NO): NO